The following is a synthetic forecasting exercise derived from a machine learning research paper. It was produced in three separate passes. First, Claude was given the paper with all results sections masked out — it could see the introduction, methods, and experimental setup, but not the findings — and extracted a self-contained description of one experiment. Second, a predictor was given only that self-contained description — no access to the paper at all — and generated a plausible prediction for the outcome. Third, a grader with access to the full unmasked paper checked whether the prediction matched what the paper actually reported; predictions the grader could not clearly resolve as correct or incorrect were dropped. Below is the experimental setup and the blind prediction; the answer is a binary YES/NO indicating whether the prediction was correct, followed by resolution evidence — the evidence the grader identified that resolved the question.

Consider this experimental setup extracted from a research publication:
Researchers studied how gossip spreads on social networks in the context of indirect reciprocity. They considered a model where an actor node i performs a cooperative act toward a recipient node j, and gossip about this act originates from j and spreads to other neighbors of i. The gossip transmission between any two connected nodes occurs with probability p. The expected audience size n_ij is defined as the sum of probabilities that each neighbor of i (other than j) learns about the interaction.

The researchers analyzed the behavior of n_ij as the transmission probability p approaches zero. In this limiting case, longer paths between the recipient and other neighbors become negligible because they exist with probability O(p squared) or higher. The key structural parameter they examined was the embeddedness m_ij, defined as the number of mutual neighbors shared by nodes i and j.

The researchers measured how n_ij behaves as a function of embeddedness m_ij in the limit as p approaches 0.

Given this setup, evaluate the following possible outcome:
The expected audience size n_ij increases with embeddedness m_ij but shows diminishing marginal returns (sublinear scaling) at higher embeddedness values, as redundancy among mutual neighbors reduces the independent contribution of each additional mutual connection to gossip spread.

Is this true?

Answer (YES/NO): NO